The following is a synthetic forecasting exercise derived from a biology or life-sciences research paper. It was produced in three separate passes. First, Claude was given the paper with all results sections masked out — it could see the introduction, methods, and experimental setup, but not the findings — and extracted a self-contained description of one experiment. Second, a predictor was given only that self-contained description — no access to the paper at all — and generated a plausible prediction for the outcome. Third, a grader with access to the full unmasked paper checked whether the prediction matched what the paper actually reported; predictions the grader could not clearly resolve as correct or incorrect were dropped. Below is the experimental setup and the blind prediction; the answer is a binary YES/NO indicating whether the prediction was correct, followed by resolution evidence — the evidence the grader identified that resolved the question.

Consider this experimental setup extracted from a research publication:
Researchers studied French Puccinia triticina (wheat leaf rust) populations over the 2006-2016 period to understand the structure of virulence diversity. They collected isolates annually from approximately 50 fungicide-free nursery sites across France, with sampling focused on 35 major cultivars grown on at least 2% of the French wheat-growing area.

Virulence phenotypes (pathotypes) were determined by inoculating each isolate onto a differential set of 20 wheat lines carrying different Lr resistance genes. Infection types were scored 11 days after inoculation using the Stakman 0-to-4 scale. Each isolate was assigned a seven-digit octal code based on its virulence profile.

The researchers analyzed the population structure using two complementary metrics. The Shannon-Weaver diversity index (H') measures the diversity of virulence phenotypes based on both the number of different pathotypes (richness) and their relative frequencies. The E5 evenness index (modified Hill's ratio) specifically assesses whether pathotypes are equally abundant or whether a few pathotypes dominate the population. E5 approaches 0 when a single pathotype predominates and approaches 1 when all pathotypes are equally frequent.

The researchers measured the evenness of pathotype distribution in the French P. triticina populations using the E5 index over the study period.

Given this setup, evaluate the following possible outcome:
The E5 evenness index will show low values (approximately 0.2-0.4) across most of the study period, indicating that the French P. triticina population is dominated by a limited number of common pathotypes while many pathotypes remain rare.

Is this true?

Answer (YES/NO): NO